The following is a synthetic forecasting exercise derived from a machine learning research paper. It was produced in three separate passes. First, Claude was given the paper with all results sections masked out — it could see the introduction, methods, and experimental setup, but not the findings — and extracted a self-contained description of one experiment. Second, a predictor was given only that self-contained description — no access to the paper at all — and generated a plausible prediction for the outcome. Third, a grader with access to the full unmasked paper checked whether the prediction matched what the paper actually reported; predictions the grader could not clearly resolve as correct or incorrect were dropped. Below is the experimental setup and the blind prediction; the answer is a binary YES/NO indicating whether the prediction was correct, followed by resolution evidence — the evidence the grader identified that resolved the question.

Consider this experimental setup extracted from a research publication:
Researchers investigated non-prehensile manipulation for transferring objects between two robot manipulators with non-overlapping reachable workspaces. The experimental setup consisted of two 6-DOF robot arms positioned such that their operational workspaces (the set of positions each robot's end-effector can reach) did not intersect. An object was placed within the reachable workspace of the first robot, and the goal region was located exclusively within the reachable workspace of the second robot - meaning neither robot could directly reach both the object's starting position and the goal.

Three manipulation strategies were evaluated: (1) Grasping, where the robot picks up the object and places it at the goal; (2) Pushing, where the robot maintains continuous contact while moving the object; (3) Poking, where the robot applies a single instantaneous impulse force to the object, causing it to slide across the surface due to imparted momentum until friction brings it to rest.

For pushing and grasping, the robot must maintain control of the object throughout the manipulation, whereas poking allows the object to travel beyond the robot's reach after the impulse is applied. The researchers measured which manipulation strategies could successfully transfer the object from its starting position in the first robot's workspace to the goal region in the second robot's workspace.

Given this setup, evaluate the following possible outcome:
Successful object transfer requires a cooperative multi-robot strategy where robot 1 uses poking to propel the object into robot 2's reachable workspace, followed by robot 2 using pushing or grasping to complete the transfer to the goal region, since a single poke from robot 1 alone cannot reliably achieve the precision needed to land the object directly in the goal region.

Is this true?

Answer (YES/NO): NO